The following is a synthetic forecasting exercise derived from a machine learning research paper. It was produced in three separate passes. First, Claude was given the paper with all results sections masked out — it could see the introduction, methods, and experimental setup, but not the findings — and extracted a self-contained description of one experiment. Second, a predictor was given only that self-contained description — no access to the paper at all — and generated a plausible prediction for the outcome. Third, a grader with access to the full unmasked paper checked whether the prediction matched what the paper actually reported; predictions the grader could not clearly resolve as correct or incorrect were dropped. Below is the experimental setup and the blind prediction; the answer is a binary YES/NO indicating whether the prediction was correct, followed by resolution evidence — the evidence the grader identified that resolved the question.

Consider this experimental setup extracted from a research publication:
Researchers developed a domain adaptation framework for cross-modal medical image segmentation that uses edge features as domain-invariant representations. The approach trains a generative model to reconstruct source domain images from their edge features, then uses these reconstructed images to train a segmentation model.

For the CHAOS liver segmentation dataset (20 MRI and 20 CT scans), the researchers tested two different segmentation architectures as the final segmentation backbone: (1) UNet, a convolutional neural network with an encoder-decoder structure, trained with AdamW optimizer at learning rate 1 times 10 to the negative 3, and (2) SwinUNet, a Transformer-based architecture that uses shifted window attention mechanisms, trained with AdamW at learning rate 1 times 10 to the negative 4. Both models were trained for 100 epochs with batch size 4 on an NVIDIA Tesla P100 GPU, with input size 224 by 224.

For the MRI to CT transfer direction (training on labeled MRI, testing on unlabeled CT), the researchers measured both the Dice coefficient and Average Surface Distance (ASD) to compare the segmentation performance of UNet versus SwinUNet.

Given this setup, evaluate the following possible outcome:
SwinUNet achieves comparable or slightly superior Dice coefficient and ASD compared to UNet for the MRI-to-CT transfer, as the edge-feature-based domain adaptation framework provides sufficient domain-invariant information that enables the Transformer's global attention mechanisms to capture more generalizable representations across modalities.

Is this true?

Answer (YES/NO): NO